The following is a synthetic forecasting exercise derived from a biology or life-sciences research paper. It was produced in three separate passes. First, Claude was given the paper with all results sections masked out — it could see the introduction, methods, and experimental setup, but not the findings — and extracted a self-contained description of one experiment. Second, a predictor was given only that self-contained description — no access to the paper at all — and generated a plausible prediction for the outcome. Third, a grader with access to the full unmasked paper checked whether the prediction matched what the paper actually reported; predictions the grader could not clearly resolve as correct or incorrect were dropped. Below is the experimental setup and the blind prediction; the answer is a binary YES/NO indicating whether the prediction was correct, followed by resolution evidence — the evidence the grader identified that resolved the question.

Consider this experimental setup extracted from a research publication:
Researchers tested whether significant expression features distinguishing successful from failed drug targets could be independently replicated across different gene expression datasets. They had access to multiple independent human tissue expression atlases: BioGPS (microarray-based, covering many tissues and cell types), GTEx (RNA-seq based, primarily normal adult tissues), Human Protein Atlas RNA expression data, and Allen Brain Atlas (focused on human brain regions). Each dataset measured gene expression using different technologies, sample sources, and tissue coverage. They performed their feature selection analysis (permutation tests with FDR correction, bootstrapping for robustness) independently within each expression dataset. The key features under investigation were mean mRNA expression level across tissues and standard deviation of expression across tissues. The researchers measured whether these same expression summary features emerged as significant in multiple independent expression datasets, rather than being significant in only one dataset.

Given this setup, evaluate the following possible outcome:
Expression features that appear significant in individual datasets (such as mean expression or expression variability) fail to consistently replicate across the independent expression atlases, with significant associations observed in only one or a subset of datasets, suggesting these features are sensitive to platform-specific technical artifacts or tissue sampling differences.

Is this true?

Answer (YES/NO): NO